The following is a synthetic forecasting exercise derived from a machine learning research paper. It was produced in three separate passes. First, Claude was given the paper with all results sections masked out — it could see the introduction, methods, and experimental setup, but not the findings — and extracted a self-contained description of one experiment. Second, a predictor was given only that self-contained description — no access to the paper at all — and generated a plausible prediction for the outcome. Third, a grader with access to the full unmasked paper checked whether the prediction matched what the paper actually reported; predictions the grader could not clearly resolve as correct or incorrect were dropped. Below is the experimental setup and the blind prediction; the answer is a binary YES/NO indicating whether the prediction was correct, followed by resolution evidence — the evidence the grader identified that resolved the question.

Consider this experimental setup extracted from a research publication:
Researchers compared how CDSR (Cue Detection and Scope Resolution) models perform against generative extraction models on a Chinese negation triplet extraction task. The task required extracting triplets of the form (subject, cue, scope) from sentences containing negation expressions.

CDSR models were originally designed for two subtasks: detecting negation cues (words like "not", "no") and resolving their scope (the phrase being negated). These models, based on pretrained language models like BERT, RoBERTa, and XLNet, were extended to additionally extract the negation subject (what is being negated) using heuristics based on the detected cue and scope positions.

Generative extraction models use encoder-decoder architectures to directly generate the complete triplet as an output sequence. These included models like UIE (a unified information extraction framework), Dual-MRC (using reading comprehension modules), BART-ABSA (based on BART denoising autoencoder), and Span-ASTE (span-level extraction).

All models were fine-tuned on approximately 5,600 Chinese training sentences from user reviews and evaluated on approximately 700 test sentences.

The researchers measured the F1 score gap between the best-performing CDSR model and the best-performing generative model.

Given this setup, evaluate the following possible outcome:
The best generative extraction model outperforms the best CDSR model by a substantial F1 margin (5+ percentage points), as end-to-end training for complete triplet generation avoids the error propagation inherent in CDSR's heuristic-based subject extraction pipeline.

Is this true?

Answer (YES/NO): YES